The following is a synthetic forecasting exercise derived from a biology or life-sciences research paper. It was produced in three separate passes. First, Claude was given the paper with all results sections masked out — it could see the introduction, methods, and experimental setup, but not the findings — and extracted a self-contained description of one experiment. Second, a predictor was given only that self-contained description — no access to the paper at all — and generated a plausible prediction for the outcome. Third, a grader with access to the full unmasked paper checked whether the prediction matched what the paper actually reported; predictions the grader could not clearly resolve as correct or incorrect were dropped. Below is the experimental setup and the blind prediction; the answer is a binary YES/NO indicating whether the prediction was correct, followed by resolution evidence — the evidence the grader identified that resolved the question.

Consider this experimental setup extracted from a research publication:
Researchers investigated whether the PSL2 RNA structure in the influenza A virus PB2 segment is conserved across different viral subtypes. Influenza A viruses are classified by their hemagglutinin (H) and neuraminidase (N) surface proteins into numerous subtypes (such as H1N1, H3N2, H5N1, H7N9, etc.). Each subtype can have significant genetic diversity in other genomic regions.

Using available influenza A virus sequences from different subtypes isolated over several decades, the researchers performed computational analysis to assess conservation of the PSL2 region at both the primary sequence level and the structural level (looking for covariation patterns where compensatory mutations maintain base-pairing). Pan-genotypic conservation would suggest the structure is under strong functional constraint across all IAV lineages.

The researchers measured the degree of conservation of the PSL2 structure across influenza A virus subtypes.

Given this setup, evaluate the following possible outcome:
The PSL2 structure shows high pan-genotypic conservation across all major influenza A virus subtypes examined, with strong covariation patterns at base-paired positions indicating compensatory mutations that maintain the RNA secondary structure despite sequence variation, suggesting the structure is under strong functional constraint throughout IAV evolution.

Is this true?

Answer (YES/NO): NO